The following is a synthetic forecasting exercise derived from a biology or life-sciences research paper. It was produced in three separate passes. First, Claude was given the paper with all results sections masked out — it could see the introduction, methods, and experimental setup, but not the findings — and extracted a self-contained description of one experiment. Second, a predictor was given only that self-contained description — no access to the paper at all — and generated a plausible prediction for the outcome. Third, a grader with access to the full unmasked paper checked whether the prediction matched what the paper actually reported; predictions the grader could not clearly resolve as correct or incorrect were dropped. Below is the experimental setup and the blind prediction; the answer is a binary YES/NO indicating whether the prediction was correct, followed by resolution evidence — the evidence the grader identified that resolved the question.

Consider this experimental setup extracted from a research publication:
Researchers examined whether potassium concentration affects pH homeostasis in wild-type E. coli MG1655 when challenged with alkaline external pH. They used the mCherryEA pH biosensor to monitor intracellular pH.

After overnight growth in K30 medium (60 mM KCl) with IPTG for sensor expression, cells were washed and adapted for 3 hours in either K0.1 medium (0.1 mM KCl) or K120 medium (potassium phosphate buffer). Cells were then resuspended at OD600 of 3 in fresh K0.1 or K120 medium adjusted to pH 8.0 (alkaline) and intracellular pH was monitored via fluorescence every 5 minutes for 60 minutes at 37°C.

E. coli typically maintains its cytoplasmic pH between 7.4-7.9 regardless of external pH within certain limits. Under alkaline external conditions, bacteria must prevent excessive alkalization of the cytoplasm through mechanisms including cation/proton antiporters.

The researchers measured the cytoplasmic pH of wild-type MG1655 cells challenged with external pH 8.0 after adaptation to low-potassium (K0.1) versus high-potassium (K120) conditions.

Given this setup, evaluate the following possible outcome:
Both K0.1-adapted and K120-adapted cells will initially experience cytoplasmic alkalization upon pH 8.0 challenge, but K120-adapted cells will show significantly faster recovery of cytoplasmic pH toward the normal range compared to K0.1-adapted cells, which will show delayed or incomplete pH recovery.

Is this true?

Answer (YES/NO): NO